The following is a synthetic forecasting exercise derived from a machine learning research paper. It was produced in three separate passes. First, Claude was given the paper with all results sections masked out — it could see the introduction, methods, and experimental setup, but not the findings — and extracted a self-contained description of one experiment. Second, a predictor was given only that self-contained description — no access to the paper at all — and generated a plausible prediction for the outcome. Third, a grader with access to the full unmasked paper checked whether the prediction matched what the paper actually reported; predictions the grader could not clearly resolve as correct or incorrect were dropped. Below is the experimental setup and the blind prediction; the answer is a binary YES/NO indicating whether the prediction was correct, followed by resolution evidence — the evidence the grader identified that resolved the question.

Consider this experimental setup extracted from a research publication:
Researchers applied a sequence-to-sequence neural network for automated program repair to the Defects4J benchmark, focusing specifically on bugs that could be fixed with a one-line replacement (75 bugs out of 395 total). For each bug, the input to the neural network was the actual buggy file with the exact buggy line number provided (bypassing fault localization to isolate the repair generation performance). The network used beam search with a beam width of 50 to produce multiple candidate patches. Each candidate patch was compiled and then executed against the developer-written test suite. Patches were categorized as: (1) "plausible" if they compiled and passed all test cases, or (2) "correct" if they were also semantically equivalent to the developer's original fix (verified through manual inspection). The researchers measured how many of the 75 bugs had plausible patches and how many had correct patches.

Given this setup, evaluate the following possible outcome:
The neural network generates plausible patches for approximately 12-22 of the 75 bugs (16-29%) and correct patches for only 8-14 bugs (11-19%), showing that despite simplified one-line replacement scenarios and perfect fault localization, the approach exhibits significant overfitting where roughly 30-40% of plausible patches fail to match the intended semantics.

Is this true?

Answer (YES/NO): NO